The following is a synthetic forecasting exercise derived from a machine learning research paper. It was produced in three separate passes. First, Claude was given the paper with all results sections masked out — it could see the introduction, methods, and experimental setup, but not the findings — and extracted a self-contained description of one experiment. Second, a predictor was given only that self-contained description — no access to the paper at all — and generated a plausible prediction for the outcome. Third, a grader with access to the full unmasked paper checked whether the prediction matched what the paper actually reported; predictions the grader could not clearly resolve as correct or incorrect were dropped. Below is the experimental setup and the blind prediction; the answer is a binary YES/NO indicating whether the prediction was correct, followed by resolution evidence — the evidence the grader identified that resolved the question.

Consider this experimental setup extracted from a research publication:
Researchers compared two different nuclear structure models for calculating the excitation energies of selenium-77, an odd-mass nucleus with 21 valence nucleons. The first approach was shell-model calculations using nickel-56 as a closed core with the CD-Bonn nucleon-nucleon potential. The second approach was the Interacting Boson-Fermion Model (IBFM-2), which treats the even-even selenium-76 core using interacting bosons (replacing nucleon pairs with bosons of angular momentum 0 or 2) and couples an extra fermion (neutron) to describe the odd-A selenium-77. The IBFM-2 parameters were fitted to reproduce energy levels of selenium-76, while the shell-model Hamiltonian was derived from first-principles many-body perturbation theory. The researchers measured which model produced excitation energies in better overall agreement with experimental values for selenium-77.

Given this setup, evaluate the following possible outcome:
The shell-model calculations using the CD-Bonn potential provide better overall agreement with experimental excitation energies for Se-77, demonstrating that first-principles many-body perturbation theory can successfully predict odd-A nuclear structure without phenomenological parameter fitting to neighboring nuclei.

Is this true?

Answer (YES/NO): NO